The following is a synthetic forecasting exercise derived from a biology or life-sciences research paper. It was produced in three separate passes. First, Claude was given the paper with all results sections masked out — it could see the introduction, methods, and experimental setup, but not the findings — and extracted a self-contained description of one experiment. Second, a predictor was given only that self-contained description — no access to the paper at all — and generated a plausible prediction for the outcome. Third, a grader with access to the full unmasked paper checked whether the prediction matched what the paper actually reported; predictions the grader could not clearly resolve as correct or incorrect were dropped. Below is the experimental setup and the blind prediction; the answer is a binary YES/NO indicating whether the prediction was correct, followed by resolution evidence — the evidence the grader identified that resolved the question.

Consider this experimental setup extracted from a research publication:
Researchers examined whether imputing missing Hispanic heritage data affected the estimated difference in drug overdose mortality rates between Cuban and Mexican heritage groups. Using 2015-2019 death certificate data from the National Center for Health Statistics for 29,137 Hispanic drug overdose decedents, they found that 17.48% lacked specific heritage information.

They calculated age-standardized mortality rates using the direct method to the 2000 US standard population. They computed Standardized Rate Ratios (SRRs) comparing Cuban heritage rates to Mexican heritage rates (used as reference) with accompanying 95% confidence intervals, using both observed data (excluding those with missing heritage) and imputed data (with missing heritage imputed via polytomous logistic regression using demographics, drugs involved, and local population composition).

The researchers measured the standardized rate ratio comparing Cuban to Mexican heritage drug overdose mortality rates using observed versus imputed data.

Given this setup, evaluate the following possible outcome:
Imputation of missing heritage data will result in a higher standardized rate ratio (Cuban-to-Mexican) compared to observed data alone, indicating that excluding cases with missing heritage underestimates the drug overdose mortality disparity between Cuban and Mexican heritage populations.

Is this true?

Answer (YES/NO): NO